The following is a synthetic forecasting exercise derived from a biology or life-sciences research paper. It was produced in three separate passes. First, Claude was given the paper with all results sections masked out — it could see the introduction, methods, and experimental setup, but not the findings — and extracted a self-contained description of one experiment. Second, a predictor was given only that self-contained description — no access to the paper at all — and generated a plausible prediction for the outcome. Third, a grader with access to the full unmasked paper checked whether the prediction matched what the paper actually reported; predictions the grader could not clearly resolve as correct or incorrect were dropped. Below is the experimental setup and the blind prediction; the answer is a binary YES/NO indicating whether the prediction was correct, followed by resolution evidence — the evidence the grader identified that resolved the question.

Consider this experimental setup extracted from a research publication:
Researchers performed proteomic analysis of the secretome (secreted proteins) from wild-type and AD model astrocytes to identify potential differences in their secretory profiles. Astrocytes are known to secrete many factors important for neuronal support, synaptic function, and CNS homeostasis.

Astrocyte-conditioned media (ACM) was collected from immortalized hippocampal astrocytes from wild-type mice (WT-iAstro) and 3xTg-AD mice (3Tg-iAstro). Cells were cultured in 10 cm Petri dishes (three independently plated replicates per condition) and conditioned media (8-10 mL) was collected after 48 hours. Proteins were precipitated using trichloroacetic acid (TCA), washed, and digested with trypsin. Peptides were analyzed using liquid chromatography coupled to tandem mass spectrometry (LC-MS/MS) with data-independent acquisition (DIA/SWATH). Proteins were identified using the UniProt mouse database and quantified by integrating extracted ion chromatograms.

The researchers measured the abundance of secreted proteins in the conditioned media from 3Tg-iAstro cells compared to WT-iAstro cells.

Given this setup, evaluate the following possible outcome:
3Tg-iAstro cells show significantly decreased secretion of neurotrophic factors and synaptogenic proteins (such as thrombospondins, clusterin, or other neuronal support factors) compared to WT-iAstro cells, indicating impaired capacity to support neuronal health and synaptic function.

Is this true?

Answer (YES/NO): YES